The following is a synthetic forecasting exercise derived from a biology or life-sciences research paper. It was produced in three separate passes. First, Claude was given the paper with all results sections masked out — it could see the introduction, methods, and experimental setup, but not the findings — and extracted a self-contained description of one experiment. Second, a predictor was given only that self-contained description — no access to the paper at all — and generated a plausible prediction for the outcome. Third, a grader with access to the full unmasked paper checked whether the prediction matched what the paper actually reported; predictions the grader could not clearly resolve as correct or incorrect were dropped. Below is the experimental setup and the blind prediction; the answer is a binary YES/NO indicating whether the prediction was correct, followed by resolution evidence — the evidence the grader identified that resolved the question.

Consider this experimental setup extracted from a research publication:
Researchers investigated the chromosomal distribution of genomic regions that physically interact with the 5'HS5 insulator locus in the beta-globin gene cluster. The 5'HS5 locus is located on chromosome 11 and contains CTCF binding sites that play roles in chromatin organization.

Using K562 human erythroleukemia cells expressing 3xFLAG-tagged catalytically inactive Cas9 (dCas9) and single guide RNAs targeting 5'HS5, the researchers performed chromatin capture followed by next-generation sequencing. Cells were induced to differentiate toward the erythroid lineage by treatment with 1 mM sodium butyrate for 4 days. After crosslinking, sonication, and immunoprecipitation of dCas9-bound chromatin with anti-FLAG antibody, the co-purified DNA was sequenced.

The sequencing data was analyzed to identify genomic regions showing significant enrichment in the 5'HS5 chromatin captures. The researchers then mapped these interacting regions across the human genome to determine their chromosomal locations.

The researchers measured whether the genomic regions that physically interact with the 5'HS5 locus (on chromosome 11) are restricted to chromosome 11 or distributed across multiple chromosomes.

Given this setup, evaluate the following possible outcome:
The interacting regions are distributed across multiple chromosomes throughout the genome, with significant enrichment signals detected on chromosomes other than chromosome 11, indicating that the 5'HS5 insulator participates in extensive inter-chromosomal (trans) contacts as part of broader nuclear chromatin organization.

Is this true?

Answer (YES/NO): YES